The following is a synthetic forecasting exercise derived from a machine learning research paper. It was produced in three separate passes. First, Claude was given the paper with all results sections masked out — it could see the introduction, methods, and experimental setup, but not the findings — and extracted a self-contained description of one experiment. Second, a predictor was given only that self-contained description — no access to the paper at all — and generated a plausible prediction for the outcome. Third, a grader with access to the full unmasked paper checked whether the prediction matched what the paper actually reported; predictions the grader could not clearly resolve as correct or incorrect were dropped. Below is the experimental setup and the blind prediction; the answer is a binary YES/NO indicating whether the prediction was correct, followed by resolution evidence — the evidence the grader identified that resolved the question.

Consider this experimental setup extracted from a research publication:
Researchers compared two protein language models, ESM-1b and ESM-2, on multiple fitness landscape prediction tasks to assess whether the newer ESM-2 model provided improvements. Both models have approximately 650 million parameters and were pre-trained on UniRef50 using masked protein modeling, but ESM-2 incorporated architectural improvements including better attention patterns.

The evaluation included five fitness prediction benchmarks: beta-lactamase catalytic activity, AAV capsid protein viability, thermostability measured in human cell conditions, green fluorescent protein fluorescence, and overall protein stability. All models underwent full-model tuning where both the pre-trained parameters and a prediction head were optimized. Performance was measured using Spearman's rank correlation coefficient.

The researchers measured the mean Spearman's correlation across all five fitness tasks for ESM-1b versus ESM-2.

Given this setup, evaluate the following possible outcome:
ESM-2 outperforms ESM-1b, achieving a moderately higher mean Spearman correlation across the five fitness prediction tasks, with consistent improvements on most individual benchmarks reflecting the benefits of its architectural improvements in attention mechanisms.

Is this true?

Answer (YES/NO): NO